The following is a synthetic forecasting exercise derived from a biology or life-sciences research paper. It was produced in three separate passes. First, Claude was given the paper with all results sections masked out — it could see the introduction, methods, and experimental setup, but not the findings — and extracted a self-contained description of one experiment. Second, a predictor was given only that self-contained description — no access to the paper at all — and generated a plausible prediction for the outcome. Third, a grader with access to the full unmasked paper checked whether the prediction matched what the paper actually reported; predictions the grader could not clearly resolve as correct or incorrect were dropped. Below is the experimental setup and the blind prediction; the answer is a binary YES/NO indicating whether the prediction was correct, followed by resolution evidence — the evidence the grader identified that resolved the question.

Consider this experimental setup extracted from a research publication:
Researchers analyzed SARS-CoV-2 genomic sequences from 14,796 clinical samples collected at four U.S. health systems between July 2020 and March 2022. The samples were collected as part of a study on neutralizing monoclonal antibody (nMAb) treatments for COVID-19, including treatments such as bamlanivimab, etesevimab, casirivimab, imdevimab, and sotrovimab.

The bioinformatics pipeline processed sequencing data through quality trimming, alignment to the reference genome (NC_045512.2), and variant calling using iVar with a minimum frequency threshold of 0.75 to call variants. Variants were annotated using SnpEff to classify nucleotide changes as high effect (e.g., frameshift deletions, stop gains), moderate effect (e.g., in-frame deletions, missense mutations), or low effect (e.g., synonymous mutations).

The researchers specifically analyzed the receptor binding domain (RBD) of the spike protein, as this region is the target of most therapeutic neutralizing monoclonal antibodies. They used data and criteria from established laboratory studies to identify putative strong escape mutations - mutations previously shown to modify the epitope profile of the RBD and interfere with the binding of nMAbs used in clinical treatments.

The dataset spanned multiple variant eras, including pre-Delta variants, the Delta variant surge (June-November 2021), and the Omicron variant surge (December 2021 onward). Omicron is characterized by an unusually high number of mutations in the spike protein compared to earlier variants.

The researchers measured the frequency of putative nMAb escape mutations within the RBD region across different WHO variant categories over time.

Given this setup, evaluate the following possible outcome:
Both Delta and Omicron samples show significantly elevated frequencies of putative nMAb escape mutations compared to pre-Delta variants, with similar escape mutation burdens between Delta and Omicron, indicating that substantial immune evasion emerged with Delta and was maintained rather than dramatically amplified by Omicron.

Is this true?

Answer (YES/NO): NO